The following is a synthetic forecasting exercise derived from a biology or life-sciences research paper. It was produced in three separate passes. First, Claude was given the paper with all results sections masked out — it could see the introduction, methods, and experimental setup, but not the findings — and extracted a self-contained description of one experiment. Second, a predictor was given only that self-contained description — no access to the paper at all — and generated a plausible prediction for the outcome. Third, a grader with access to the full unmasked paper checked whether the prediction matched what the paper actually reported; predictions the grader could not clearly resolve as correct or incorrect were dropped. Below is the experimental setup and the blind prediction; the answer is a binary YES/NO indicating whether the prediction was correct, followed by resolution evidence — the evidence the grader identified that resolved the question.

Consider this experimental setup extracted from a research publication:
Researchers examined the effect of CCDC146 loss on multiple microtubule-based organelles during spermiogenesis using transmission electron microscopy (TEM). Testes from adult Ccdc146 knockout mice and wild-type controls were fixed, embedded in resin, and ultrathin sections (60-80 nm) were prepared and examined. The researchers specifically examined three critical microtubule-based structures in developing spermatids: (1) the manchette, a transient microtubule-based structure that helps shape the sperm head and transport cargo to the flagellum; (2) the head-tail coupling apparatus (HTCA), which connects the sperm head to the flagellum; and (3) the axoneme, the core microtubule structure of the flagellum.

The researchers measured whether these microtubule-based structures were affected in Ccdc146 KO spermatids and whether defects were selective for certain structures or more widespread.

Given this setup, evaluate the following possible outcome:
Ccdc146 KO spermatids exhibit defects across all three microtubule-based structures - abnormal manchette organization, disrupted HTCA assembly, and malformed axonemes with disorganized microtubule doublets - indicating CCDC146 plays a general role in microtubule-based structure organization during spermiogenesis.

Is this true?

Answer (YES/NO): YES